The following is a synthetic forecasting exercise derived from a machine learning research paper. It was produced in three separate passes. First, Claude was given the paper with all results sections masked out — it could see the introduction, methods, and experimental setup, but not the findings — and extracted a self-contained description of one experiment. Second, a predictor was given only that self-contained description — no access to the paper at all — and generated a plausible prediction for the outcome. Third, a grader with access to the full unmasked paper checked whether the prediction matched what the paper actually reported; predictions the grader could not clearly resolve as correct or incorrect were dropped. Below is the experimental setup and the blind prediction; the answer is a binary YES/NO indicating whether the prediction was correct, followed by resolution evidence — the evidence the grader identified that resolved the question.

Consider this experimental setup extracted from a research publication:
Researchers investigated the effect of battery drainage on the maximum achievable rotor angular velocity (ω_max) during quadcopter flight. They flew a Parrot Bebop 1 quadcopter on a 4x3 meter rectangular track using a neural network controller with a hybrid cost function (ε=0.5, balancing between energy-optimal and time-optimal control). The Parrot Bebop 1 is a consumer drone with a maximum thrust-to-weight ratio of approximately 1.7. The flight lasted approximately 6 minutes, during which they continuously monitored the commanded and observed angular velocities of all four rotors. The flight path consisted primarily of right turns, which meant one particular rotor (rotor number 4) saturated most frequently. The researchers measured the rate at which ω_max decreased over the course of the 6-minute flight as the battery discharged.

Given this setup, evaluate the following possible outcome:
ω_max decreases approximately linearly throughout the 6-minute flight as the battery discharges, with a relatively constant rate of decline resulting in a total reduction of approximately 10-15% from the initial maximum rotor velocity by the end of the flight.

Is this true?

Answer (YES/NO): NO